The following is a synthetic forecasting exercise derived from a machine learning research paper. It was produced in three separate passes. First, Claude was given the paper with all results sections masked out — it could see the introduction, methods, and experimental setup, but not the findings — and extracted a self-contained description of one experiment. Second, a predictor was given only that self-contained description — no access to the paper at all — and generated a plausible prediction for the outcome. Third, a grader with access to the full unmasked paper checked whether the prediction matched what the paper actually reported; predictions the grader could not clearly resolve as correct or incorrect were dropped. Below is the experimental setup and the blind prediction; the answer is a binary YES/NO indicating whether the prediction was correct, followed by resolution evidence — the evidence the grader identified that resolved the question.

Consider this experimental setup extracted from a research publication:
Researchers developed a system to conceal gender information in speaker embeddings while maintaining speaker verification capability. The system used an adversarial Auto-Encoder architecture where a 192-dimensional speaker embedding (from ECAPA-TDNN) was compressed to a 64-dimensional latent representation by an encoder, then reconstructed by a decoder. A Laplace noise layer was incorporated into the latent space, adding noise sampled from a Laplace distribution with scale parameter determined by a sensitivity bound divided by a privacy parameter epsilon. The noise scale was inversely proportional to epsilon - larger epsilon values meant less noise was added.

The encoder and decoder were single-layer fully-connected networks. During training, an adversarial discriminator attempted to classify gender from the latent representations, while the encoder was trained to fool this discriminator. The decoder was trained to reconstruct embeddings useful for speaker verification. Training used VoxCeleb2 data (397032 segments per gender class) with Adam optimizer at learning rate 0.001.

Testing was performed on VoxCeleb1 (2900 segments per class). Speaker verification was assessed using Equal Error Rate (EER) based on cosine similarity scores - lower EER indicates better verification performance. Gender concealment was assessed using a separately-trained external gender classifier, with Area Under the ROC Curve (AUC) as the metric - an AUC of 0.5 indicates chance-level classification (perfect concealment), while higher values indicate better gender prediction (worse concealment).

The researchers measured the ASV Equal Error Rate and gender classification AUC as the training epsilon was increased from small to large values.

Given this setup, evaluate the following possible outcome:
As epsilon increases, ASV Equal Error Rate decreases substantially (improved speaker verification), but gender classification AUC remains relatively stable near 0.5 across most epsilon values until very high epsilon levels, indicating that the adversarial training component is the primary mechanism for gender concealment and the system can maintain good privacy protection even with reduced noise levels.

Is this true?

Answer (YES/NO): NO